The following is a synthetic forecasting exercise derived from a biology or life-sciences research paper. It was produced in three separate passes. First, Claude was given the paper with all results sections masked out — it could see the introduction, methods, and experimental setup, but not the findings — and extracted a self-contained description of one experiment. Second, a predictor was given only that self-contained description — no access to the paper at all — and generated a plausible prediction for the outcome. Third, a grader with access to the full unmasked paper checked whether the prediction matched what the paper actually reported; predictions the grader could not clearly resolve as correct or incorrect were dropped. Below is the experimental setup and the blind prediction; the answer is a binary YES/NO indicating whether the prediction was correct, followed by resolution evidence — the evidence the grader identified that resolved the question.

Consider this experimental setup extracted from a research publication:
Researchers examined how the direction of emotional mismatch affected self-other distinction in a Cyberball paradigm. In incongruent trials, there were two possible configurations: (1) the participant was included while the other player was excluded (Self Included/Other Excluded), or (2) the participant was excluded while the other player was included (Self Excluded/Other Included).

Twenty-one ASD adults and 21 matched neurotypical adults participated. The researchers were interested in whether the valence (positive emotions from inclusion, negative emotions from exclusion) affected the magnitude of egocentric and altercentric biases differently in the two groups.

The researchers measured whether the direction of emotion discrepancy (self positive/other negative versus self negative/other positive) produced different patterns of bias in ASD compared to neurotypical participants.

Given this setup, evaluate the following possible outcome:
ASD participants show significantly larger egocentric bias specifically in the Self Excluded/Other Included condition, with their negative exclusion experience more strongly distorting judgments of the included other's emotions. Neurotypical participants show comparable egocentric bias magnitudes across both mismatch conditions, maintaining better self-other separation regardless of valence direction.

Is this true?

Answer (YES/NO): NO